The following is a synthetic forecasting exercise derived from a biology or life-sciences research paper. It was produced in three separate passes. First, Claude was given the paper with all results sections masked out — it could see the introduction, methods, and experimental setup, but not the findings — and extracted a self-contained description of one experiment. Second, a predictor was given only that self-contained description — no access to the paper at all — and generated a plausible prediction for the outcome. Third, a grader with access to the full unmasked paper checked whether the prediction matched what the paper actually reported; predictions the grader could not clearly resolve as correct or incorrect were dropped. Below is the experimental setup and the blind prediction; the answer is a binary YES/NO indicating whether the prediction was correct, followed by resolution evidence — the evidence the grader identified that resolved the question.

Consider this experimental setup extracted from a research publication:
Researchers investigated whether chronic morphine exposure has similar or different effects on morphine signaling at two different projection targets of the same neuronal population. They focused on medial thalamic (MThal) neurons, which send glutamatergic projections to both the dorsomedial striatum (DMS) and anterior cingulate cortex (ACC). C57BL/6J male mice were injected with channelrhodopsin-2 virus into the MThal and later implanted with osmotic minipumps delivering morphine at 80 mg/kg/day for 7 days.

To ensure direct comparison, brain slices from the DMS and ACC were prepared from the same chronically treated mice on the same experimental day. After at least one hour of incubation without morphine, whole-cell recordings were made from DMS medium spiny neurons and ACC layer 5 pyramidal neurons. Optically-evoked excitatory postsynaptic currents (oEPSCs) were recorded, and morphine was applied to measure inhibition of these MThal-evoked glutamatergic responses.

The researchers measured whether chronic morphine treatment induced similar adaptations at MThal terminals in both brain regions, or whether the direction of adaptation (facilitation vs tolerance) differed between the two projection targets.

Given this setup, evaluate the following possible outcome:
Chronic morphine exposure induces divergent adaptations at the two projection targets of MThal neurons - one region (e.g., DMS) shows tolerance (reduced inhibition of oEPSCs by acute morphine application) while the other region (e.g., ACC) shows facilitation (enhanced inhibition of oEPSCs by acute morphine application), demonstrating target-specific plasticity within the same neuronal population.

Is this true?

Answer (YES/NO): NO